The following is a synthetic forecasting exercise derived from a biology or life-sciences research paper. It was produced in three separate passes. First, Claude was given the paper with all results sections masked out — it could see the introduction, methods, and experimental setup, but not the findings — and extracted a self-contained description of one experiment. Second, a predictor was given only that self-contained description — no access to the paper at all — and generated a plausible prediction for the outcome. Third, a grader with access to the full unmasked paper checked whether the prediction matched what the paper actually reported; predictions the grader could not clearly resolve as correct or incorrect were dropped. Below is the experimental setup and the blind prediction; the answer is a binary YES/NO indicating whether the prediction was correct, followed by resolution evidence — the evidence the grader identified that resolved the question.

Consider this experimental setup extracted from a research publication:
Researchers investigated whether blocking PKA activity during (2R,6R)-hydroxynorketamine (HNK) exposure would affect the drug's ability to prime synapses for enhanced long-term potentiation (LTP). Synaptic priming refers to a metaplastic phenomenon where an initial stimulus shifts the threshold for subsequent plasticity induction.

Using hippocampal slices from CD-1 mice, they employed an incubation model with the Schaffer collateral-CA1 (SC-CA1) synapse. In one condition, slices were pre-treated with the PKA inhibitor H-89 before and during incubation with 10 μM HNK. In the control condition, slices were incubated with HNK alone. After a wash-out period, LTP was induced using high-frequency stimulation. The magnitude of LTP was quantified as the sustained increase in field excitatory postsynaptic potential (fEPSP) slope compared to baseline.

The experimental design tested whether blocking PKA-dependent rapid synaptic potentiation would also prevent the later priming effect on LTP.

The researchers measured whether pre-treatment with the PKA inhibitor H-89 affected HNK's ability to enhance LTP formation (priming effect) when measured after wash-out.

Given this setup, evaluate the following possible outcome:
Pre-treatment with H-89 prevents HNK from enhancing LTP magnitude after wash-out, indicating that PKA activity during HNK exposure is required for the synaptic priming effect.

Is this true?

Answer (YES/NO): YES